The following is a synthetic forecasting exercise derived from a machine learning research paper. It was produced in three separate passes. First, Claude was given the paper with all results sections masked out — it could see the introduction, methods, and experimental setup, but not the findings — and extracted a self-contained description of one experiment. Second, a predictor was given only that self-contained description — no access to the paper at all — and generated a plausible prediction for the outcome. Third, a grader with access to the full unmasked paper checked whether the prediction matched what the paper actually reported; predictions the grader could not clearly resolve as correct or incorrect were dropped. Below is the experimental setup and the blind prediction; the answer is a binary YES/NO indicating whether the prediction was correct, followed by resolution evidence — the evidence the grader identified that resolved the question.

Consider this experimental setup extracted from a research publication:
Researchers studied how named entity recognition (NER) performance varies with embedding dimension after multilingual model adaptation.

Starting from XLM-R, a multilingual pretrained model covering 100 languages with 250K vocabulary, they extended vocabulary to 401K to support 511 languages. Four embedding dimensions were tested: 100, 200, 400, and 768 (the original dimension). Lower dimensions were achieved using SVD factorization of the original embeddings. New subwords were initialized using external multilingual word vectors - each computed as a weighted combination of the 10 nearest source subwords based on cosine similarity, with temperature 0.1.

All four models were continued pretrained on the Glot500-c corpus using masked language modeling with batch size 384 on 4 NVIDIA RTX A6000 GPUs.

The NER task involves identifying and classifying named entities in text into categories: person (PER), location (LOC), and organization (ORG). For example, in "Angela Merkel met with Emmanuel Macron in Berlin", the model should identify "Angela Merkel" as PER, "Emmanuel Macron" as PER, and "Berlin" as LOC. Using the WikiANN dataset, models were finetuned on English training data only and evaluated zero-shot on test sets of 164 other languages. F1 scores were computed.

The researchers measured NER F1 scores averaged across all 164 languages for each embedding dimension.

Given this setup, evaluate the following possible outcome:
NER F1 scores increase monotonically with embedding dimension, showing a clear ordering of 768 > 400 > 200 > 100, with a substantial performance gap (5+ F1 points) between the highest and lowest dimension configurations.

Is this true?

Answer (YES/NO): NO